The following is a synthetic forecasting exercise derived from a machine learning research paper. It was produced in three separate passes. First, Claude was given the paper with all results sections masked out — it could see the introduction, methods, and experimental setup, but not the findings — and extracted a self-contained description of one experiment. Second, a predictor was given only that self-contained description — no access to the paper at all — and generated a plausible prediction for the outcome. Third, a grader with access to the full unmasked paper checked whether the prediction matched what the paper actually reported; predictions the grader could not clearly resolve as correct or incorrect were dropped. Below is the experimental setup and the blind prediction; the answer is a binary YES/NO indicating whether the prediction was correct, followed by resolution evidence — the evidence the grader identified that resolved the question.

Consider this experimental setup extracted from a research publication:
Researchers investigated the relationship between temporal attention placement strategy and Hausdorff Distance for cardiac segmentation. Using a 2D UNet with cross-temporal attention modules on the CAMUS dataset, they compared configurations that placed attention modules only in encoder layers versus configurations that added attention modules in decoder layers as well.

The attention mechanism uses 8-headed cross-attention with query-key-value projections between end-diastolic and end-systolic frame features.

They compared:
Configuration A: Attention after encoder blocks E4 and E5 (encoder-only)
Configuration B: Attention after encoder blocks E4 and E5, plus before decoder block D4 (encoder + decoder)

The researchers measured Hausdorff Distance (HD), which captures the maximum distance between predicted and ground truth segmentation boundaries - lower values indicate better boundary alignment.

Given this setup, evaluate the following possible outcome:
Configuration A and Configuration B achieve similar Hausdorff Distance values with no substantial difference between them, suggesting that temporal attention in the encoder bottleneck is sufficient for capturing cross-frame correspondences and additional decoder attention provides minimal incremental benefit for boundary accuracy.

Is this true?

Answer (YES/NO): YES